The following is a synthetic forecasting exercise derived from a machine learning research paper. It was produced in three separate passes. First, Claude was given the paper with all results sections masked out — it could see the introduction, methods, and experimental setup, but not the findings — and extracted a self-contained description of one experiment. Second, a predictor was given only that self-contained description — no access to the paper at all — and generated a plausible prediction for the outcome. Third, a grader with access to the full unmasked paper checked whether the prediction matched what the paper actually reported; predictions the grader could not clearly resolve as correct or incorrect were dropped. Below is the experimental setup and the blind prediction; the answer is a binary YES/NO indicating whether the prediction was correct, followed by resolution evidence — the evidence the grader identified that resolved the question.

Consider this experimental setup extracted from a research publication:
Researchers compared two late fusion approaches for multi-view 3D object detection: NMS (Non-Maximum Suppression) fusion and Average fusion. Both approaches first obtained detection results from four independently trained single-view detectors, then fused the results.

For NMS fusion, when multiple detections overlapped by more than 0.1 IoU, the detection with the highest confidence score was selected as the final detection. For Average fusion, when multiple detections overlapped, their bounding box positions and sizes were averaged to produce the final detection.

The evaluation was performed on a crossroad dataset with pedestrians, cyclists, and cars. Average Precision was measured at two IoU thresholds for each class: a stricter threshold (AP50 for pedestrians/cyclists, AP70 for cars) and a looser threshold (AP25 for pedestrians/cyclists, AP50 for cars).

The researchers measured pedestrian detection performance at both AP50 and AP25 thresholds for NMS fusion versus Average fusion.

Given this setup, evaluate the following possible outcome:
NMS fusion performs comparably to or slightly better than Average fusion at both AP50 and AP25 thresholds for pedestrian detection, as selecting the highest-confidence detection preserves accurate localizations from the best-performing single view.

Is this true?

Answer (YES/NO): NO